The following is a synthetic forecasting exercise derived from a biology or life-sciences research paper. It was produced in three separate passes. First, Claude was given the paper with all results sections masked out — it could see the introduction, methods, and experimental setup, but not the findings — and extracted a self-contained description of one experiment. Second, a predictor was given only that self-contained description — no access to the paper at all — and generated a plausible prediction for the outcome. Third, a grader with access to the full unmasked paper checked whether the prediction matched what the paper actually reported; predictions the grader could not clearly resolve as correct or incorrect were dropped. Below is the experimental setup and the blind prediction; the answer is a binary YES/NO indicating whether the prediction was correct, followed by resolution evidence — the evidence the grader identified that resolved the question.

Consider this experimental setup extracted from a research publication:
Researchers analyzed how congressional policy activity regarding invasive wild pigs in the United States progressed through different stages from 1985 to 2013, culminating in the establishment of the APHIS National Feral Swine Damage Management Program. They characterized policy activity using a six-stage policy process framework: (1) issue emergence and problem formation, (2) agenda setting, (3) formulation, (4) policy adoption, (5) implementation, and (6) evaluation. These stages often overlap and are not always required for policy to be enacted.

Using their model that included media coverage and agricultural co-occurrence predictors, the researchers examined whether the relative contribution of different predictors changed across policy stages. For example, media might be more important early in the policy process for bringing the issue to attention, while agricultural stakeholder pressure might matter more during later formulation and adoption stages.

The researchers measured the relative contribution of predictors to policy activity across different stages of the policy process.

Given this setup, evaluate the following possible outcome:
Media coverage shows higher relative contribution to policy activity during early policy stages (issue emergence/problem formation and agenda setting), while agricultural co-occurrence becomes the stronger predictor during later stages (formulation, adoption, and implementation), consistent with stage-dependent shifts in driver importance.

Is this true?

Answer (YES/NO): NO